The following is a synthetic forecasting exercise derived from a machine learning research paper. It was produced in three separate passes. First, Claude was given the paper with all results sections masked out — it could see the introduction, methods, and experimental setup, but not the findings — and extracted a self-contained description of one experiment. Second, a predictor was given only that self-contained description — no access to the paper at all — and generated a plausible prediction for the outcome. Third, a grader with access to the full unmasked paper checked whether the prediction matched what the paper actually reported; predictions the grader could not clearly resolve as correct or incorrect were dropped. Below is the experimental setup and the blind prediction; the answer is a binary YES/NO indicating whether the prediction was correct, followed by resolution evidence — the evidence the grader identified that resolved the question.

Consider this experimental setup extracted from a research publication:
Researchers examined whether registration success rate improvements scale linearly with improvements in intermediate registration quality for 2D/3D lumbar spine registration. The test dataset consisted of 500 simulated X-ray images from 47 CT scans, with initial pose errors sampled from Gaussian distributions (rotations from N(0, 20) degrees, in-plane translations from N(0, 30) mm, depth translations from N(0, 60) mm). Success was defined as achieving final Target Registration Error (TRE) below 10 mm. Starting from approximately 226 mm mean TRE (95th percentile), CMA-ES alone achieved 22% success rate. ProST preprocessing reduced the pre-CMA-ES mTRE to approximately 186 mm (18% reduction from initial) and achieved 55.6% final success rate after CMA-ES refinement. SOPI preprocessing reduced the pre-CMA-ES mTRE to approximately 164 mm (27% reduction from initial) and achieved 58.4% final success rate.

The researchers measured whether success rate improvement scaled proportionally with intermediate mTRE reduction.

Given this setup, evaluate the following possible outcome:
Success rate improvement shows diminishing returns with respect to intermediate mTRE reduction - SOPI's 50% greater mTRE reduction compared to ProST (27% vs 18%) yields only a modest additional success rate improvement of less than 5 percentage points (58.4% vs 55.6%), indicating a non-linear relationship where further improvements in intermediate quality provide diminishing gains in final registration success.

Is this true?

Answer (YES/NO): YES